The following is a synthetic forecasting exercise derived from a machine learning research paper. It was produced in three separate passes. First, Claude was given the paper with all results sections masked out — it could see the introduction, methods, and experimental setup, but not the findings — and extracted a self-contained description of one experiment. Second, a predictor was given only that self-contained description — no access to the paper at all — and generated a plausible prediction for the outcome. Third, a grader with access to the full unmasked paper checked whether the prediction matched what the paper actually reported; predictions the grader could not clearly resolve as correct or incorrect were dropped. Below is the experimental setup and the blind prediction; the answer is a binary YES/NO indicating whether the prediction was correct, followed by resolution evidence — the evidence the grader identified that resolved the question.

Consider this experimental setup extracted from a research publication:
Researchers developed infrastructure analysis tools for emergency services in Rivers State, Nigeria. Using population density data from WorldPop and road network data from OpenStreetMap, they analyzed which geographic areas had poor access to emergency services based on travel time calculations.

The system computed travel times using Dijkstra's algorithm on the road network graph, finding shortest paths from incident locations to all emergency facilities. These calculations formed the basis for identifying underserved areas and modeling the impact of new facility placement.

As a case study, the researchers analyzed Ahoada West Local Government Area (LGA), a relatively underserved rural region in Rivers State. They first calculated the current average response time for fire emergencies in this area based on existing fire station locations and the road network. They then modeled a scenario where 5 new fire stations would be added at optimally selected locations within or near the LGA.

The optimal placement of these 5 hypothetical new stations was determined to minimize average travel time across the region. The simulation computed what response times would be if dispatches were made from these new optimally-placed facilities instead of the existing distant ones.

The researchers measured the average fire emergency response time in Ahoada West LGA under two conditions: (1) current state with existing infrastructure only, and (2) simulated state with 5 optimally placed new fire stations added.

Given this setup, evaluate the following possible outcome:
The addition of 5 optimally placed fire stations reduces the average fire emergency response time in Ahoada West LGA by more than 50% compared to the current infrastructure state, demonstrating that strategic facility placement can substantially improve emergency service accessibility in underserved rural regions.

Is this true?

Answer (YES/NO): YES